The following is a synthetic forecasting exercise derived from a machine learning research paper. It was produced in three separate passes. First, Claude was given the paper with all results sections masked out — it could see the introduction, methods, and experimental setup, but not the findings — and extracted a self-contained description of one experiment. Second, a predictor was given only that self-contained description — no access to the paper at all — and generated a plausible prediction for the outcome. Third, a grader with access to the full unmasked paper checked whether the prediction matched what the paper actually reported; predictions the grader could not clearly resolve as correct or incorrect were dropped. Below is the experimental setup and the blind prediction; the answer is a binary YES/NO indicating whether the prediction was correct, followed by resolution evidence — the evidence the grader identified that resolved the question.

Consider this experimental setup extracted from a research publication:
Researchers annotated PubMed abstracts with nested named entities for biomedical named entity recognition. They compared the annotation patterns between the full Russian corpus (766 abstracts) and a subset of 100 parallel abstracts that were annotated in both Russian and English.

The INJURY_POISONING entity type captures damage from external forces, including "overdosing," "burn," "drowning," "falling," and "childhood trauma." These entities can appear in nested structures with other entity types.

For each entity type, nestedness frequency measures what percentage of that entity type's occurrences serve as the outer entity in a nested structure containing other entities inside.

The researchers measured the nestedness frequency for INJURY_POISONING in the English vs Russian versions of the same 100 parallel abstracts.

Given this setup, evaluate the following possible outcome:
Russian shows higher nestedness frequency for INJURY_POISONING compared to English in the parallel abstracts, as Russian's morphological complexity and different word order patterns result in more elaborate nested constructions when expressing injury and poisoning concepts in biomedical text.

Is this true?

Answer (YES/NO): NO